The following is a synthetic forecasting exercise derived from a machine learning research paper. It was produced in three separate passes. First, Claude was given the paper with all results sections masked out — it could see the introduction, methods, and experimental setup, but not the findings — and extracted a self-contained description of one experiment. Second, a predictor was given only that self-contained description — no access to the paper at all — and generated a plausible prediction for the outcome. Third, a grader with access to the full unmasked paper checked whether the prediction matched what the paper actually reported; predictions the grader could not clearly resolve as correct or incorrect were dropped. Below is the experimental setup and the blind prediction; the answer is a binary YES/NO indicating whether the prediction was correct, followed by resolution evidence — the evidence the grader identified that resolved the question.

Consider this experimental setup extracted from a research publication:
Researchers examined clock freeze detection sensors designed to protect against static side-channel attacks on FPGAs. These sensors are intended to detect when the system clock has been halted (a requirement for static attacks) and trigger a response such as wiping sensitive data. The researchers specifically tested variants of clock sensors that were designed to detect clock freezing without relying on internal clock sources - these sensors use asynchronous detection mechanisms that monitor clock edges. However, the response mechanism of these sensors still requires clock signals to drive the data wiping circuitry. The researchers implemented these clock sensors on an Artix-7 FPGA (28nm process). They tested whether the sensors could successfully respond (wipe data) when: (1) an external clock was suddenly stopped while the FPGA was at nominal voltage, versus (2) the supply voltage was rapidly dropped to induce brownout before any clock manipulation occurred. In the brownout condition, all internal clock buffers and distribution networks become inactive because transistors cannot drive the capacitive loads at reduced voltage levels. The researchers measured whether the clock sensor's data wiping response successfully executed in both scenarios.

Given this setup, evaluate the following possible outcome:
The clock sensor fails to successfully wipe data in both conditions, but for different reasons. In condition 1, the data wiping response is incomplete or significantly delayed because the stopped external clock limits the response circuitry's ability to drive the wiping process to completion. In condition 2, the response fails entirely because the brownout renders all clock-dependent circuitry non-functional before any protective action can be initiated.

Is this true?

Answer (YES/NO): NO